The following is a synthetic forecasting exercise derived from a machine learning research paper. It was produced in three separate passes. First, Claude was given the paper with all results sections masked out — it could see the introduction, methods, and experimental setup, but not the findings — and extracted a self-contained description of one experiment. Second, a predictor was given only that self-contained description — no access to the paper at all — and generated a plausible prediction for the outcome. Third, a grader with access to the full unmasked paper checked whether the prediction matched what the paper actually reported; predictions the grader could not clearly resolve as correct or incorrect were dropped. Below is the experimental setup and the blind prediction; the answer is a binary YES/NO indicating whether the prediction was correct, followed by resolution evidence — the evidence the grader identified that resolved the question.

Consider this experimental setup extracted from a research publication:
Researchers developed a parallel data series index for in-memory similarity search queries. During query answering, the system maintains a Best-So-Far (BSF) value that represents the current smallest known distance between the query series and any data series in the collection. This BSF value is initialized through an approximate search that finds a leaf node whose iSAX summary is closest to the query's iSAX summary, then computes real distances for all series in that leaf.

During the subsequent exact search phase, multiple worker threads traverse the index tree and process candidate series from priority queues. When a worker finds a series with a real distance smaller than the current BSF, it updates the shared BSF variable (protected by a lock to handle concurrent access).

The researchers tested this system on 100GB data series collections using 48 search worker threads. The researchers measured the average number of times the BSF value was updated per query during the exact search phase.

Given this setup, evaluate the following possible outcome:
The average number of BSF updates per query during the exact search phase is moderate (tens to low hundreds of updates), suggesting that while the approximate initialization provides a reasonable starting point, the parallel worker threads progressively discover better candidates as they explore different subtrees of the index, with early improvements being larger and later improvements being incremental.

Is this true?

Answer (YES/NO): NO